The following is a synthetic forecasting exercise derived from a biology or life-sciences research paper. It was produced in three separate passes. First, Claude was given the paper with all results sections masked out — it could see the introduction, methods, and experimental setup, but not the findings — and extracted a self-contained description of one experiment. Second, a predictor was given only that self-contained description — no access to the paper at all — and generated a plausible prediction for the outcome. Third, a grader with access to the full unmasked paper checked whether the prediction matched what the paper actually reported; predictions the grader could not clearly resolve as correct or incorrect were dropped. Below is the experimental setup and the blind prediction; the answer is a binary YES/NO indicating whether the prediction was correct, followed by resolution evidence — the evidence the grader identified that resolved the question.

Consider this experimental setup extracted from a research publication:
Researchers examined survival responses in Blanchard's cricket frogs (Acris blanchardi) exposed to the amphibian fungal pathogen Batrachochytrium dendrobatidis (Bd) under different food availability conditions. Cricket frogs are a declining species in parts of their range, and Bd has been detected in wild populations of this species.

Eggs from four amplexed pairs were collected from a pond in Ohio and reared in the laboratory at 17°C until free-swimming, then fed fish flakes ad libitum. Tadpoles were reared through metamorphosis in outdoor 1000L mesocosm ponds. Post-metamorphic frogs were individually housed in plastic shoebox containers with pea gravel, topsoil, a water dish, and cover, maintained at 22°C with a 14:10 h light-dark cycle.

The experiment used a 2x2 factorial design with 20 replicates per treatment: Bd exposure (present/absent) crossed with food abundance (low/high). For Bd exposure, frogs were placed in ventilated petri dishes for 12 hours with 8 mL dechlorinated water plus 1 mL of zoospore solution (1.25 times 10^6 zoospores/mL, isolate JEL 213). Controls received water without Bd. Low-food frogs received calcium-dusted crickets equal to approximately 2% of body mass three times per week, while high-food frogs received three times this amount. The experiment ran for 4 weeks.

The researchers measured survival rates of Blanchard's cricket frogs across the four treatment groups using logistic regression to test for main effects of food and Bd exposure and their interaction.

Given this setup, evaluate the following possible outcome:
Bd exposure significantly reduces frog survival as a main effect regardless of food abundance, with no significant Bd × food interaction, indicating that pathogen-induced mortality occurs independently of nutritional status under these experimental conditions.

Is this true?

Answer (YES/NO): NO